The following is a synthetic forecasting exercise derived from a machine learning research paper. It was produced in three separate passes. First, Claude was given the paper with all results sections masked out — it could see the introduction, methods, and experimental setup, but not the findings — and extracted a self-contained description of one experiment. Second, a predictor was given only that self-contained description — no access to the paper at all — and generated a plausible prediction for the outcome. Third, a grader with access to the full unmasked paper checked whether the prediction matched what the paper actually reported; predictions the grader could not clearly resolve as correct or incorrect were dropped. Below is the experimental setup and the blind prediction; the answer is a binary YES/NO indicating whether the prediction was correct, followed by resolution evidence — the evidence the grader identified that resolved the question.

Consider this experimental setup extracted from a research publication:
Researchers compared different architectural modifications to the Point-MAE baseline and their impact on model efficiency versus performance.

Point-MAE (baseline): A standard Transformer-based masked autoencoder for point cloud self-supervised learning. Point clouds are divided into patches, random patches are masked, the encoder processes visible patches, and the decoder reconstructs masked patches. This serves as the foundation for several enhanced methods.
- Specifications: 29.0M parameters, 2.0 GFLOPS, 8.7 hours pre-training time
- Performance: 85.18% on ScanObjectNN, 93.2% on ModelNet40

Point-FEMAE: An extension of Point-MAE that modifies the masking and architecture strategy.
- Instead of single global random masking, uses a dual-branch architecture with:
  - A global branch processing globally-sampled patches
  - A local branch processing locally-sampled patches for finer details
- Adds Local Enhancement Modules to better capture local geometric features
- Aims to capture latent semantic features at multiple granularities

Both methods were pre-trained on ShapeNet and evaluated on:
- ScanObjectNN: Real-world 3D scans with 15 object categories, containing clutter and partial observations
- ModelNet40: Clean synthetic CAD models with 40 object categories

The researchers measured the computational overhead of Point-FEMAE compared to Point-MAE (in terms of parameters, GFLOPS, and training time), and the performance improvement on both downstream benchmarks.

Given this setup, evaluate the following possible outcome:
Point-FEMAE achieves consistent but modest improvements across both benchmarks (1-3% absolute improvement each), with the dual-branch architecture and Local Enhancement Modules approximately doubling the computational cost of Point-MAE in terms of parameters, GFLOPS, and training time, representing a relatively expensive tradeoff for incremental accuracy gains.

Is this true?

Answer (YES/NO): NO